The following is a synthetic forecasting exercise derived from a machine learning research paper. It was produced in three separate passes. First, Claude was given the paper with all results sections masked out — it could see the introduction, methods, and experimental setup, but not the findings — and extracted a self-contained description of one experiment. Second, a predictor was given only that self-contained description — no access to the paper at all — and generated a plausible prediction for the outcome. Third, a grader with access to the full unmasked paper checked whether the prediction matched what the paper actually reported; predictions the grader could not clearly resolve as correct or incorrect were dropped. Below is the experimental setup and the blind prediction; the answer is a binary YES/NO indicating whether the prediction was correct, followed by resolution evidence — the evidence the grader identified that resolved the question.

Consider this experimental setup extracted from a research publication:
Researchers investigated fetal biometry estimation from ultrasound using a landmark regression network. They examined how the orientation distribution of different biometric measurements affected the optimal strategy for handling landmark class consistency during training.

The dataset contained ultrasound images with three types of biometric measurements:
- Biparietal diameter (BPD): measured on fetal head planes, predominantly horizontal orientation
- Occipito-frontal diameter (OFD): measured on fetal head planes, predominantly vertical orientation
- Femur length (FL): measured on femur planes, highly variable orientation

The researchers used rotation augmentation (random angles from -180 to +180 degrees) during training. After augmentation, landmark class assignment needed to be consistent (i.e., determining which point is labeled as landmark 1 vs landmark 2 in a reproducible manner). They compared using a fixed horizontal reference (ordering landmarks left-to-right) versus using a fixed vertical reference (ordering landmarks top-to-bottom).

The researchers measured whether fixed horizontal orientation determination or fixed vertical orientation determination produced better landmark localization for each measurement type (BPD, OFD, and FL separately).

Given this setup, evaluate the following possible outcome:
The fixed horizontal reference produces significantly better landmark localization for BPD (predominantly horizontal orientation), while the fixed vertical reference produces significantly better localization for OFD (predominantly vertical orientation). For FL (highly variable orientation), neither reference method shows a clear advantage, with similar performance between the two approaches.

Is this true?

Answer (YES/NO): NO